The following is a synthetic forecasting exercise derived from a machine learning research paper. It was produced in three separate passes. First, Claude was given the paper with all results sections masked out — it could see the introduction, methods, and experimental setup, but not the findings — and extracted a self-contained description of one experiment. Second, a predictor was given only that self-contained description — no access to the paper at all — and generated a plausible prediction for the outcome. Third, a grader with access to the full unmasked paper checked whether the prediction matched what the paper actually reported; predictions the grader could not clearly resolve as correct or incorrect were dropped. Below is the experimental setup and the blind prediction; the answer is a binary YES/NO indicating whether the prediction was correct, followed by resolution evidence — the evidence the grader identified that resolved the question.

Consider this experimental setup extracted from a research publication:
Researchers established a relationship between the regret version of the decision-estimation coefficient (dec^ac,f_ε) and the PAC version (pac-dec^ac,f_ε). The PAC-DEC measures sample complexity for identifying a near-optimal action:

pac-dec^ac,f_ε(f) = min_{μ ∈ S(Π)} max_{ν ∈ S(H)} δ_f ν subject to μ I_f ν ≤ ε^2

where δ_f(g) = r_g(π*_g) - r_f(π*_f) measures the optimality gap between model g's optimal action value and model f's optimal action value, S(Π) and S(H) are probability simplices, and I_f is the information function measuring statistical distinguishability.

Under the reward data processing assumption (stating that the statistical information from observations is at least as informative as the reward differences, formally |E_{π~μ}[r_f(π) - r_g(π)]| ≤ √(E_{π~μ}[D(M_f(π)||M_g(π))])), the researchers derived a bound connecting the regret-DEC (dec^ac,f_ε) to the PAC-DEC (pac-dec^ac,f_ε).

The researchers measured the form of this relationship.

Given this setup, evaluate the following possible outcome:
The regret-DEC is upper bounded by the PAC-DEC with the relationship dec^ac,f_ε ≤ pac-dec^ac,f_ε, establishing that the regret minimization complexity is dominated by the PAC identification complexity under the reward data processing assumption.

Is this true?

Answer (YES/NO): NO